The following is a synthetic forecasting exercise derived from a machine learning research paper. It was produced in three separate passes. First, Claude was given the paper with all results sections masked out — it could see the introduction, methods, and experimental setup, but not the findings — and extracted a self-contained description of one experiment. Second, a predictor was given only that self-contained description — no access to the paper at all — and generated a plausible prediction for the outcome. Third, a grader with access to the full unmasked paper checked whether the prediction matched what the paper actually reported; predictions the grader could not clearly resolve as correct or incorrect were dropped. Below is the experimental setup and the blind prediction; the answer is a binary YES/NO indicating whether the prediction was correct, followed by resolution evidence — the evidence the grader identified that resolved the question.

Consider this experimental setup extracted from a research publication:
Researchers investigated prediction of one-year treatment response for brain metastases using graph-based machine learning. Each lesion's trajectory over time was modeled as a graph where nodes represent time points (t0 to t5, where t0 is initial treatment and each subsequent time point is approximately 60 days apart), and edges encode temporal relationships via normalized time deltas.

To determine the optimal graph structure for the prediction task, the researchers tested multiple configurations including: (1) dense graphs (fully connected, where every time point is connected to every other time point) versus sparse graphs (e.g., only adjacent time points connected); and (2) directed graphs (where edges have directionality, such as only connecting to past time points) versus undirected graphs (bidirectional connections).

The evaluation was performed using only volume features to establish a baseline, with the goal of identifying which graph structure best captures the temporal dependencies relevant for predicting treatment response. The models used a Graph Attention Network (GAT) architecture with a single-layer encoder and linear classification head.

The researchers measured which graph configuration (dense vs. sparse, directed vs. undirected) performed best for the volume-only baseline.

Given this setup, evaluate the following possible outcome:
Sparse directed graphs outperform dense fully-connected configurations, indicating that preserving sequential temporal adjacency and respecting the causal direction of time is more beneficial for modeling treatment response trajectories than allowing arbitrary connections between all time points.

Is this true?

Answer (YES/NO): NO